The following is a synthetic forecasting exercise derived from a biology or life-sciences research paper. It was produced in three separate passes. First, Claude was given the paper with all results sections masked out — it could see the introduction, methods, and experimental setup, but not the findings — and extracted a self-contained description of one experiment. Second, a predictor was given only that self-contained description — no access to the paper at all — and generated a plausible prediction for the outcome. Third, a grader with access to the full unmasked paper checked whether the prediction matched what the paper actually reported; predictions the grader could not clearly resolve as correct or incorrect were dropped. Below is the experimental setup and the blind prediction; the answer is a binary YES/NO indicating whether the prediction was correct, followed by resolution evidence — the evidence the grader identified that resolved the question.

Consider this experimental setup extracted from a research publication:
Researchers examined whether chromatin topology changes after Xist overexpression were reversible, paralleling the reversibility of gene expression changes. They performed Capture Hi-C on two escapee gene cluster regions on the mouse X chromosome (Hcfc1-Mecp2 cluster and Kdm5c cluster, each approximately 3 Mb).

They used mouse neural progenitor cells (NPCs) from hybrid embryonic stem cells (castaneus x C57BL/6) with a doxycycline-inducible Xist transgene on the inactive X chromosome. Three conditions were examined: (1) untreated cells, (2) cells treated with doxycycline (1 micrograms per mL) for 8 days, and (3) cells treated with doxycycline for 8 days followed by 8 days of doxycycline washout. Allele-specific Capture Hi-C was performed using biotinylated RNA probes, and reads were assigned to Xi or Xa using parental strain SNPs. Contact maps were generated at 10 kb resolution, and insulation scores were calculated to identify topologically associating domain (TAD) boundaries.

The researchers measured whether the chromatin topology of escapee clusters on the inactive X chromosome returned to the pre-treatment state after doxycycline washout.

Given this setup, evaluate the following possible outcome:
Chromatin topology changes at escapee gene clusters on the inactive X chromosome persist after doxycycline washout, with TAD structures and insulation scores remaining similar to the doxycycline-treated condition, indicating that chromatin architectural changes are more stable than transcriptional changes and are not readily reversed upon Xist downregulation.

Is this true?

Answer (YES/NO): NO